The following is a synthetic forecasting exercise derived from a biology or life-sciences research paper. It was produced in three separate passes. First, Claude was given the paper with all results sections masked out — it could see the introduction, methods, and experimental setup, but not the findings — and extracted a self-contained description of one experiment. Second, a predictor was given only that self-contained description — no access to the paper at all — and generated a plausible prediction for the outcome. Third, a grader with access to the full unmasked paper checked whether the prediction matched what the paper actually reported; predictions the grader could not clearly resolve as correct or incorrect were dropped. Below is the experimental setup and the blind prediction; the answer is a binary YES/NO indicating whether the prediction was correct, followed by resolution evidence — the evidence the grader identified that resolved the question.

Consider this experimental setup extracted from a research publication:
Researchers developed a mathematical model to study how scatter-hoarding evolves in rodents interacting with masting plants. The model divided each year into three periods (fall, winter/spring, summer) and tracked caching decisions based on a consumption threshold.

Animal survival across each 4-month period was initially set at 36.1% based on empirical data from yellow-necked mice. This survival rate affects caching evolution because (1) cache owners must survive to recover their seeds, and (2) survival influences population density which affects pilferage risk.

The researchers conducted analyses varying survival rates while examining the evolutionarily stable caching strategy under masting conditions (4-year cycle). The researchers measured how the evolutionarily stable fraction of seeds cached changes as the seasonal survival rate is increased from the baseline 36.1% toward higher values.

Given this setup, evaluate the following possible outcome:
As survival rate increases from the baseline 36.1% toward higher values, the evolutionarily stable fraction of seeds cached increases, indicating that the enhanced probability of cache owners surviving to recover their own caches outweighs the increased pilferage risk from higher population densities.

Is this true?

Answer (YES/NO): NO